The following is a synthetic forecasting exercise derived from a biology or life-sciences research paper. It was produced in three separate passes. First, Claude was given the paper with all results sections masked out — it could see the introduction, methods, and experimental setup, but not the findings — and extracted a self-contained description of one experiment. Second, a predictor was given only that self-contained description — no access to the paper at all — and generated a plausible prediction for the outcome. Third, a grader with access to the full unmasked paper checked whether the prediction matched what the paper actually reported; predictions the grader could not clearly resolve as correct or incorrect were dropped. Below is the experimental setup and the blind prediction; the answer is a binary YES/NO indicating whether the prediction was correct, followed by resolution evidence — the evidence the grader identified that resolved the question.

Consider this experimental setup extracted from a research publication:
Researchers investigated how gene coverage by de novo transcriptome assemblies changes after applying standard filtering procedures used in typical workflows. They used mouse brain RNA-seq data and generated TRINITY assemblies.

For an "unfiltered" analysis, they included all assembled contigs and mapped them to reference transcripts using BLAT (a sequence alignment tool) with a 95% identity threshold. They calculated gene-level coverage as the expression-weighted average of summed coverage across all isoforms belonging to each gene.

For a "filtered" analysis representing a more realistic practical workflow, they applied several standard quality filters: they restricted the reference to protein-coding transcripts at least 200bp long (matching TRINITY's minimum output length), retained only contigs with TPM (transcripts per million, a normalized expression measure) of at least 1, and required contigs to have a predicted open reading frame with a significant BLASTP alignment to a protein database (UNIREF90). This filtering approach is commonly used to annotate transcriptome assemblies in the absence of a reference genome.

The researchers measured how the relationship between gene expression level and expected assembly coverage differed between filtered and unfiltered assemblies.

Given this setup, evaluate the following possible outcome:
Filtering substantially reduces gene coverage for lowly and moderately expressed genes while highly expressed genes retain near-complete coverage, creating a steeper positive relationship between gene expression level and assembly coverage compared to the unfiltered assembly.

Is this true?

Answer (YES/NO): NO